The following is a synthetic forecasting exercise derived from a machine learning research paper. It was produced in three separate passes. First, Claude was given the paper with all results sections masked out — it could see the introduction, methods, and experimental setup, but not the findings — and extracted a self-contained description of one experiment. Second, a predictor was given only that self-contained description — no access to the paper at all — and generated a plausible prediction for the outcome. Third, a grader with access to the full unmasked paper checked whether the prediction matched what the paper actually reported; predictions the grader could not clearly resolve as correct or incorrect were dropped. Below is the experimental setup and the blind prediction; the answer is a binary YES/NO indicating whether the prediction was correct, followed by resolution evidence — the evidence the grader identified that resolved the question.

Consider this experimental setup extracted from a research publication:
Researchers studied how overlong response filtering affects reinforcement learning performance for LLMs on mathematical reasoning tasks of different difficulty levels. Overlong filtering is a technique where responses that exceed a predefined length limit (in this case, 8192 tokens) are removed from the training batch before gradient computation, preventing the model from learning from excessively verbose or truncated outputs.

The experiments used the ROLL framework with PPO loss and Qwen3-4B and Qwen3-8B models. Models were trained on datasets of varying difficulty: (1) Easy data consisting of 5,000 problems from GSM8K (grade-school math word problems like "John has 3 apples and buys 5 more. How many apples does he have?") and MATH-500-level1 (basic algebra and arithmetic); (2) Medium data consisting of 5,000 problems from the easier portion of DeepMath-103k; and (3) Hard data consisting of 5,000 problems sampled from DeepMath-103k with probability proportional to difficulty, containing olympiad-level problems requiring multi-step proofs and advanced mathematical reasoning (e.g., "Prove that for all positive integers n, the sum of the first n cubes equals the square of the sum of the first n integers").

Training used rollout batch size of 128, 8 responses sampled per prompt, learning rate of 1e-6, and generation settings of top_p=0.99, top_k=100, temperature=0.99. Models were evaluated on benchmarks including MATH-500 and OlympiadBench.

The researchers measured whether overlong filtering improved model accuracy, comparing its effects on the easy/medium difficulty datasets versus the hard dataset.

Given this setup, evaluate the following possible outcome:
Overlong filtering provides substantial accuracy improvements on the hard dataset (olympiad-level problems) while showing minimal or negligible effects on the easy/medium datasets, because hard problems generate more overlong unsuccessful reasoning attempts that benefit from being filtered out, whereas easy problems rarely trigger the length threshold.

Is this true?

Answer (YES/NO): NO